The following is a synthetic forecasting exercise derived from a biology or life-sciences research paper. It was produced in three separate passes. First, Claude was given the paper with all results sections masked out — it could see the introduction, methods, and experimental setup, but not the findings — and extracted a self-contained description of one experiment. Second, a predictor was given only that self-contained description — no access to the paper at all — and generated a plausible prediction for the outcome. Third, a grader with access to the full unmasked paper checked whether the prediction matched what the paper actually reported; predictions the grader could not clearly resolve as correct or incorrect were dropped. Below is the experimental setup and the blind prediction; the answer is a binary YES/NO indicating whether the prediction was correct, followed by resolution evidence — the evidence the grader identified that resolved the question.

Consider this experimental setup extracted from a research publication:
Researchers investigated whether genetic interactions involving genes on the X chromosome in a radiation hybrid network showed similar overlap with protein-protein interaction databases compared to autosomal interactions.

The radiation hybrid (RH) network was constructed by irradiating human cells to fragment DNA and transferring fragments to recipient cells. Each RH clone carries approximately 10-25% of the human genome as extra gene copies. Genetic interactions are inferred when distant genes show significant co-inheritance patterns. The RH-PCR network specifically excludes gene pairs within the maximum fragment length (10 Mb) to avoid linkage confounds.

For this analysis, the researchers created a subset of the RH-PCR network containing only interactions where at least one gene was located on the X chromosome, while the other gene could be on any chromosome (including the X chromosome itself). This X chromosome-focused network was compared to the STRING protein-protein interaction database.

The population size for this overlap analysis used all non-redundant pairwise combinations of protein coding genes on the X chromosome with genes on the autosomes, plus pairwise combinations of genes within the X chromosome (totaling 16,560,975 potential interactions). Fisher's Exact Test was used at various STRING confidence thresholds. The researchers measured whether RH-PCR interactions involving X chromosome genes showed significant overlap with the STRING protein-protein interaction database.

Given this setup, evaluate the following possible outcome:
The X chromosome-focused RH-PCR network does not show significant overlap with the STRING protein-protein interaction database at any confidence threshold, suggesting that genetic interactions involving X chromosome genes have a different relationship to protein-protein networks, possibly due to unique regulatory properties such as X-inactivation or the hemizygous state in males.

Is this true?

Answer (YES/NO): NO